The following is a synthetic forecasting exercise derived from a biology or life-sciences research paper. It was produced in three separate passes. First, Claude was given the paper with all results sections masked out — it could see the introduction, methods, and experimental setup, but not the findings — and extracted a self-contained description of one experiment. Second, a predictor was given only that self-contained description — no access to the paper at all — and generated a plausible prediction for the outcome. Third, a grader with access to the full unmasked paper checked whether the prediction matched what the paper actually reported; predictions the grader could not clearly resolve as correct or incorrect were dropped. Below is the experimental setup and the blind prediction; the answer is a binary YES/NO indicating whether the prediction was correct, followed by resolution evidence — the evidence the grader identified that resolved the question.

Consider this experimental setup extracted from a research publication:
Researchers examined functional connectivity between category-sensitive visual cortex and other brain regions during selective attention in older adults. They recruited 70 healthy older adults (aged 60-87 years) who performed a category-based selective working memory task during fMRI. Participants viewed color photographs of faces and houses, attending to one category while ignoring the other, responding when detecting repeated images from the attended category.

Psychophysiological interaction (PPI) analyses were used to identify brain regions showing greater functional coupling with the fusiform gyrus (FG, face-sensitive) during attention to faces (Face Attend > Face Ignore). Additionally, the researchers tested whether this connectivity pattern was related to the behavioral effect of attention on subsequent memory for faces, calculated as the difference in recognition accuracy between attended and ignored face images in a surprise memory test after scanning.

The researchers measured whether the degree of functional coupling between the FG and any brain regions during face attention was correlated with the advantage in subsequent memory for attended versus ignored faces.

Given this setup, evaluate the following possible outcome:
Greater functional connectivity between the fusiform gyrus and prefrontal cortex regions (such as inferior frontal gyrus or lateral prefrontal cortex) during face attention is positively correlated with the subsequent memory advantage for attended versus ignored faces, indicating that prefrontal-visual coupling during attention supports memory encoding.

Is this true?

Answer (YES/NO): NO